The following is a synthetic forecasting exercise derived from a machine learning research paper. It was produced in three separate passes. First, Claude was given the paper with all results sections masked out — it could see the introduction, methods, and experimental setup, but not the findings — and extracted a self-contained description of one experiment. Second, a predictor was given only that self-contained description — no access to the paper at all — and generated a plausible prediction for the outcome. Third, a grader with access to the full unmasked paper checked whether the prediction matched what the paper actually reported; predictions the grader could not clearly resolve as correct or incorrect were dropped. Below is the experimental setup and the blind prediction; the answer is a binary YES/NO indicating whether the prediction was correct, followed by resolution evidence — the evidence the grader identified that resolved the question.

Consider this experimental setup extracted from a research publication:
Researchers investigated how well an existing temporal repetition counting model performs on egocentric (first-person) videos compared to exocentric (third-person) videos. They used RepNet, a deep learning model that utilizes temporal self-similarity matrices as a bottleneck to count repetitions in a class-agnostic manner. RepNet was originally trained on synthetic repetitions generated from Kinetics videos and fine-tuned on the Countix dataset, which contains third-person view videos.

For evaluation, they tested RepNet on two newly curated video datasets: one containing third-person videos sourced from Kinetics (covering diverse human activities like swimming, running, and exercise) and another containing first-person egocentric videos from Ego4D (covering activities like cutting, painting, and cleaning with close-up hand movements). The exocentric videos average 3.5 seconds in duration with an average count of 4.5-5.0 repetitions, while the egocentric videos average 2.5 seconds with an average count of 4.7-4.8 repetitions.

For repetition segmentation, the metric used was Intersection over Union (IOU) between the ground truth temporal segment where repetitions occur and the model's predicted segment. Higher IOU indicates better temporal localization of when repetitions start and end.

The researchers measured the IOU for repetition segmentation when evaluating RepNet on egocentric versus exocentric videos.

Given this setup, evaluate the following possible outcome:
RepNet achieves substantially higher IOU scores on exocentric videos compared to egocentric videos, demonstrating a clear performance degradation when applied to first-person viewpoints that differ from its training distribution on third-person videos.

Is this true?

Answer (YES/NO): YES